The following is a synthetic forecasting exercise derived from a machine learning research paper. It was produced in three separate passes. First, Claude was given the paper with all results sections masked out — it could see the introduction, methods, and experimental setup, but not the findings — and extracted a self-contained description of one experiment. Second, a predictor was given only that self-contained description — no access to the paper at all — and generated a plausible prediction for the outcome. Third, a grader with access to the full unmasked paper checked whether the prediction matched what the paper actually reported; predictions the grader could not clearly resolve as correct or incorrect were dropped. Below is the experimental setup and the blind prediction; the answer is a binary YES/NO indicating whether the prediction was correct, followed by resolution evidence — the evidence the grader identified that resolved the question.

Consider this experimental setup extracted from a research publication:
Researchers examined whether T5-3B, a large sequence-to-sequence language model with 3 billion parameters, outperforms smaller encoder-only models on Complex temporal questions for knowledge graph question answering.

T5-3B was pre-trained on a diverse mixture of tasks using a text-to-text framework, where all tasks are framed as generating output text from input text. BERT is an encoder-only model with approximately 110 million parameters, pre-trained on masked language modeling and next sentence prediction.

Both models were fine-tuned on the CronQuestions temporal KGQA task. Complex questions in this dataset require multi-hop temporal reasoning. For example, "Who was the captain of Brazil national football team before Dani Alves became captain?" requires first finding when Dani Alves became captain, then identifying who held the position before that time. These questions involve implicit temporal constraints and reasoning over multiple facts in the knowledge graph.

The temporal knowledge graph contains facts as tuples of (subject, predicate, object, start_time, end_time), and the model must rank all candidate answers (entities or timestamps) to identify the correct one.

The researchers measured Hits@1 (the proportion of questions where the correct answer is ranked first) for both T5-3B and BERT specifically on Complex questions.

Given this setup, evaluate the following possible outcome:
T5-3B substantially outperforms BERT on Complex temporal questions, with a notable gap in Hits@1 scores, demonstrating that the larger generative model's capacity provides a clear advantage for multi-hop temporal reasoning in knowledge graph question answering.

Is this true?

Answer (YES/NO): NO